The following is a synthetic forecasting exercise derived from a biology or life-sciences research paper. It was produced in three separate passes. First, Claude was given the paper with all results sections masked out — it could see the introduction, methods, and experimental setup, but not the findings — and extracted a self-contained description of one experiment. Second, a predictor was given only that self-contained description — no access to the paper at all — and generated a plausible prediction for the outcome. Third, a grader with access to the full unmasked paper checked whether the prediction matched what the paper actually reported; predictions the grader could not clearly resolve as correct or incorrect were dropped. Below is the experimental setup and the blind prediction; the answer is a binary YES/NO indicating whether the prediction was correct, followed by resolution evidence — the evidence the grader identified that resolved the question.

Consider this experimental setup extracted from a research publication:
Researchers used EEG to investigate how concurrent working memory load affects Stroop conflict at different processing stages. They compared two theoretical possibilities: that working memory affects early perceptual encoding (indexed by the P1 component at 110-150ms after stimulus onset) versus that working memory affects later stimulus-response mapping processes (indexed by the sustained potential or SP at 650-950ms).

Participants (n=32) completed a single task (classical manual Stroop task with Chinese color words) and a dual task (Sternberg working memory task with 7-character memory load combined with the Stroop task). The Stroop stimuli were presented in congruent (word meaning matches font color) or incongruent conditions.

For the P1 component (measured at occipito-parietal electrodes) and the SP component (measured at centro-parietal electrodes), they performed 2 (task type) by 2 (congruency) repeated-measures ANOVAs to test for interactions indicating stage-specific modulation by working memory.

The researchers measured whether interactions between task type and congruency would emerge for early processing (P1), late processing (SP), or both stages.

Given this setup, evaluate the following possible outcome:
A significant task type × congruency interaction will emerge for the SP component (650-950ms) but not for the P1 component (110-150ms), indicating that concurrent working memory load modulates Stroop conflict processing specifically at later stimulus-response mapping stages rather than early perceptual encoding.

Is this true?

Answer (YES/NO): YES